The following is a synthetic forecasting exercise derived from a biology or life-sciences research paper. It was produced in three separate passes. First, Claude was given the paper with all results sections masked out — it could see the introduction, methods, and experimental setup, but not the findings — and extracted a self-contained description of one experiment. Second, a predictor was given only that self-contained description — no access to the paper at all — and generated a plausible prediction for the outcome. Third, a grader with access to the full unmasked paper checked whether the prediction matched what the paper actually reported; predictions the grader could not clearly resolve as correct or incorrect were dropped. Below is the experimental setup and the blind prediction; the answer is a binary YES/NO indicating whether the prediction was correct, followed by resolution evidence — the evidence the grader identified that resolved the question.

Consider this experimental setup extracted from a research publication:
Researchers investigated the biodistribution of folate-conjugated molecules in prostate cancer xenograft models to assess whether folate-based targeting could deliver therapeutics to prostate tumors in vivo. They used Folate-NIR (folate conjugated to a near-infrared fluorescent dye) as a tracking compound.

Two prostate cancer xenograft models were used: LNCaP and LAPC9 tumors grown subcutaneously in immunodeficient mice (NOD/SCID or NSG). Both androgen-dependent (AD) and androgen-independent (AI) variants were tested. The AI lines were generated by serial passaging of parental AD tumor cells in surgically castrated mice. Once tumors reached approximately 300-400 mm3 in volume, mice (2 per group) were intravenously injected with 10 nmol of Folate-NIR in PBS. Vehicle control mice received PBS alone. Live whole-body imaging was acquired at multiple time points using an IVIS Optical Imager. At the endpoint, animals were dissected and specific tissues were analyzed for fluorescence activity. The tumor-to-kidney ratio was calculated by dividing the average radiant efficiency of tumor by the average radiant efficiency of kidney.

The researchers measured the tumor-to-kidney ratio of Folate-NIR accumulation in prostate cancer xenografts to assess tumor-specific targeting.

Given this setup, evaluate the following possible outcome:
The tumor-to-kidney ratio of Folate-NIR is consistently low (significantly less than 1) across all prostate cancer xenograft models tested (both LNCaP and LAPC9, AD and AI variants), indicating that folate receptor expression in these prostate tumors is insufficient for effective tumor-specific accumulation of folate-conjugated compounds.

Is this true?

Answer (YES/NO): YES